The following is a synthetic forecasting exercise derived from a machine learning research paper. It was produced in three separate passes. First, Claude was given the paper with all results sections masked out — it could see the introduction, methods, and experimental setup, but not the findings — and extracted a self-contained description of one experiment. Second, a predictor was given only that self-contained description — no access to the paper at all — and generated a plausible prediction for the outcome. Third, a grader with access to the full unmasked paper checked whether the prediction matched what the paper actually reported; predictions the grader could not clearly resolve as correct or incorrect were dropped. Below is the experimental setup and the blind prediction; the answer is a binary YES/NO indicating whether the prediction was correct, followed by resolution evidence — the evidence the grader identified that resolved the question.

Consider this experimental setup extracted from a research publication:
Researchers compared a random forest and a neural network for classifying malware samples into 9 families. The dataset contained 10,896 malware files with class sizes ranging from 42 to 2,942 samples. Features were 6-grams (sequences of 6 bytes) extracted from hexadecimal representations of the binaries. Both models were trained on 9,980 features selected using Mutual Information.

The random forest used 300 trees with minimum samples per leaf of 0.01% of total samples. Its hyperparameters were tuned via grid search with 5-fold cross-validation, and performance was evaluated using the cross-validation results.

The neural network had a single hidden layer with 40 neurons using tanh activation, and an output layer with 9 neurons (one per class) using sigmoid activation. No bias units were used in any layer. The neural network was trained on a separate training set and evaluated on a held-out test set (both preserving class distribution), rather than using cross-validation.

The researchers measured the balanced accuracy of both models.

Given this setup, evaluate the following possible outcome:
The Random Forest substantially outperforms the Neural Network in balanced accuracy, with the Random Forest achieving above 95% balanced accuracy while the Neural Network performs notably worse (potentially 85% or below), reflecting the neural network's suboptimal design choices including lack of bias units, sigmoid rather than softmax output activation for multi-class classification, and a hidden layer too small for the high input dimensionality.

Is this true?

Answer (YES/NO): NO